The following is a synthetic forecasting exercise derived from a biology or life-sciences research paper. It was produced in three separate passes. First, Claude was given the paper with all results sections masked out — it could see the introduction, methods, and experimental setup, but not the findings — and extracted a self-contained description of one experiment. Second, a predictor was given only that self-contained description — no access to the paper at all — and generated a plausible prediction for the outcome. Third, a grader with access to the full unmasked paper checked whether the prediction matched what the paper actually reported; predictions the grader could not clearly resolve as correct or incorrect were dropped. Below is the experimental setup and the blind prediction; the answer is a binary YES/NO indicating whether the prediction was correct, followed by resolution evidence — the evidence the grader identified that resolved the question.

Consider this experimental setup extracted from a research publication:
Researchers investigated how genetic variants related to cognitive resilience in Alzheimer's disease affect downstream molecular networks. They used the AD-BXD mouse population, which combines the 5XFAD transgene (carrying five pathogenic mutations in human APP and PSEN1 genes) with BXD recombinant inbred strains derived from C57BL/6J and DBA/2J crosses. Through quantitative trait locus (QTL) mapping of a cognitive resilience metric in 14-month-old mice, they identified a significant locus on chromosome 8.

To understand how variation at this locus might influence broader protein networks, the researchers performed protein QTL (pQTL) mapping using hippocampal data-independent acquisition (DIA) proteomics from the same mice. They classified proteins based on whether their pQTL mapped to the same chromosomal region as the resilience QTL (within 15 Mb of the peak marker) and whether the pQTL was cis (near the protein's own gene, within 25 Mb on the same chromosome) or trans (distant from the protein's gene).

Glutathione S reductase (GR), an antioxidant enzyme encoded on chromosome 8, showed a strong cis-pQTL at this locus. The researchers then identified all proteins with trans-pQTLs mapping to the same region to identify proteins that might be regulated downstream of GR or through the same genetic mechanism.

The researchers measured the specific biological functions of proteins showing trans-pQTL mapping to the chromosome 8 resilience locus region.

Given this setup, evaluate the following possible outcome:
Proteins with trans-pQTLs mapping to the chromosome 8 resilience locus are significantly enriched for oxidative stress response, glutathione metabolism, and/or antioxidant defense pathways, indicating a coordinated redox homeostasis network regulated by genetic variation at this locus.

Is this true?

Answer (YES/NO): NO